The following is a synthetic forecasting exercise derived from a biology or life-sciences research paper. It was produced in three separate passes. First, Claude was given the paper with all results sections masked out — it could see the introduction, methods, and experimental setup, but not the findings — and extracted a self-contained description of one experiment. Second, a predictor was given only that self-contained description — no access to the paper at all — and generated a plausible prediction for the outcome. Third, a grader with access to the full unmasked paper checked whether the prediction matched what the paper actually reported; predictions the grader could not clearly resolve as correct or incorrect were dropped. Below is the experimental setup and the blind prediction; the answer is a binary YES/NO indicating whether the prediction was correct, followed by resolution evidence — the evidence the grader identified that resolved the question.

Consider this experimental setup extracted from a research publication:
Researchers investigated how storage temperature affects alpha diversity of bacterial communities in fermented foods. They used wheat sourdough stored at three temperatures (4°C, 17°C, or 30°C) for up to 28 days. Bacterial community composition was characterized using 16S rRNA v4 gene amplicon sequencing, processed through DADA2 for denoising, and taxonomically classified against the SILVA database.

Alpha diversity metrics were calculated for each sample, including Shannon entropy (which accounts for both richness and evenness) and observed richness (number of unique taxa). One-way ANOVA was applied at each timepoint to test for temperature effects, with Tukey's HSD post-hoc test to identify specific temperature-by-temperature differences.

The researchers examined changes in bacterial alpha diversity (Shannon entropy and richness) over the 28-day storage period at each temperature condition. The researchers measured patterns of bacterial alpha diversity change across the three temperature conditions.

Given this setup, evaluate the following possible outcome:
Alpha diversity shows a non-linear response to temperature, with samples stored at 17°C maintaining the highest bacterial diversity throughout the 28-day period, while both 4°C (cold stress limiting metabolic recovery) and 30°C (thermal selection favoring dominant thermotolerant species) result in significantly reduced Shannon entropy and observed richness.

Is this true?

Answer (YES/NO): NO